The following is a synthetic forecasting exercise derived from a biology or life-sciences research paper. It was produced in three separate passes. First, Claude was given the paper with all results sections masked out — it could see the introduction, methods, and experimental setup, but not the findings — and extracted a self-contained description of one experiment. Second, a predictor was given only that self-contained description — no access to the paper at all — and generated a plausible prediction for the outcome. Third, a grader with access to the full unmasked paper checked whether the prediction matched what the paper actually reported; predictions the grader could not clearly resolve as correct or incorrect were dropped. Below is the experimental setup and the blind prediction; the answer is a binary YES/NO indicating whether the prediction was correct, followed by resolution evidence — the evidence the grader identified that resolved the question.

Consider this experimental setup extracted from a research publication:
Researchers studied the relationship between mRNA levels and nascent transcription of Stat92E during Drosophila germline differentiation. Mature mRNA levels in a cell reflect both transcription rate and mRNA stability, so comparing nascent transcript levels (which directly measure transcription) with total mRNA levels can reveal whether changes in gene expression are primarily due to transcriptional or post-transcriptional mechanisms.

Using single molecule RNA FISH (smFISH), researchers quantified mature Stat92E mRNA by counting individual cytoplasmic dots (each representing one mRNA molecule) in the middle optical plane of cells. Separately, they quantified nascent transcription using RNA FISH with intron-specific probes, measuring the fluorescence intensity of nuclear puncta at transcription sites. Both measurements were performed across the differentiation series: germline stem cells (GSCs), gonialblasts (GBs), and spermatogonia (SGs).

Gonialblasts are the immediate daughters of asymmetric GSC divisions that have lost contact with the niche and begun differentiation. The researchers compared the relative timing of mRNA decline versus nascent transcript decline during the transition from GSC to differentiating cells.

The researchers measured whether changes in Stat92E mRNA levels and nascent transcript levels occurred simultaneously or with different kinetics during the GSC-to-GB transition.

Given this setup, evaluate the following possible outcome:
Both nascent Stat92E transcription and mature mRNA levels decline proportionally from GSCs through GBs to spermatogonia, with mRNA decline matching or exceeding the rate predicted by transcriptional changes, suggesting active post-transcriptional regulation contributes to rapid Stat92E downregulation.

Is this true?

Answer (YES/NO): NO